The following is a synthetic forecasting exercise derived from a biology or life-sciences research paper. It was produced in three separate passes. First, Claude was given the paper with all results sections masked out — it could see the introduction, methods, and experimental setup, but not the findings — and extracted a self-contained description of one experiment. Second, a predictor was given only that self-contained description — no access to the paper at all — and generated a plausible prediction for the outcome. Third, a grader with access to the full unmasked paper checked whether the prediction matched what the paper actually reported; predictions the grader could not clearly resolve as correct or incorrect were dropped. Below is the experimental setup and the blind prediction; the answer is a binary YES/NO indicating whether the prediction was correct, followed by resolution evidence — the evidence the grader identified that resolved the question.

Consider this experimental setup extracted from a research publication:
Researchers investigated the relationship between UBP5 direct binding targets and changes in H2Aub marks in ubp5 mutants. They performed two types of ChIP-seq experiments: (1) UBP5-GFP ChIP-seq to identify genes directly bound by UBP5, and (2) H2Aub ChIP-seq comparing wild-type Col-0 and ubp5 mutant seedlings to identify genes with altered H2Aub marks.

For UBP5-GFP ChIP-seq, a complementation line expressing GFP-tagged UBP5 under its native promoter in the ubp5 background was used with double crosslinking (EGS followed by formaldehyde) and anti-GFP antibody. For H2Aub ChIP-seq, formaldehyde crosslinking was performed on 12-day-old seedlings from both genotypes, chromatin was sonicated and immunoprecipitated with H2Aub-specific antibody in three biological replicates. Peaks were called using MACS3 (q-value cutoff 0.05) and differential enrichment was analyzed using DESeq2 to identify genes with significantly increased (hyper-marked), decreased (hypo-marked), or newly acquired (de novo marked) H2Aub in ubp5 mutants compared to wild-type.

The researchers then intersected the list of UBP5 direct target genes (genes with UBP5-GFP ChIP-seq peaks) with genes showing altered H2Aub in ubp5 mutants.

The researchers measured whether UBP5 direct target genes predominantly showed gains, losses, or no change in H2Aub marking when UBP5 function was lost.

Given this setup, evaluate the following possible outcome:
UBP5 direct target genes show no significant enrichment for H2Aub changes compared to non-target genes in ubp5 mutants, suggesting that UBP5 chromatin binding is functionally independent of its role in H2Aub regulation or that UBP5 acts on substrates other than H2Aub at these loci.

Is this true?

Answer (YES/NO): NO